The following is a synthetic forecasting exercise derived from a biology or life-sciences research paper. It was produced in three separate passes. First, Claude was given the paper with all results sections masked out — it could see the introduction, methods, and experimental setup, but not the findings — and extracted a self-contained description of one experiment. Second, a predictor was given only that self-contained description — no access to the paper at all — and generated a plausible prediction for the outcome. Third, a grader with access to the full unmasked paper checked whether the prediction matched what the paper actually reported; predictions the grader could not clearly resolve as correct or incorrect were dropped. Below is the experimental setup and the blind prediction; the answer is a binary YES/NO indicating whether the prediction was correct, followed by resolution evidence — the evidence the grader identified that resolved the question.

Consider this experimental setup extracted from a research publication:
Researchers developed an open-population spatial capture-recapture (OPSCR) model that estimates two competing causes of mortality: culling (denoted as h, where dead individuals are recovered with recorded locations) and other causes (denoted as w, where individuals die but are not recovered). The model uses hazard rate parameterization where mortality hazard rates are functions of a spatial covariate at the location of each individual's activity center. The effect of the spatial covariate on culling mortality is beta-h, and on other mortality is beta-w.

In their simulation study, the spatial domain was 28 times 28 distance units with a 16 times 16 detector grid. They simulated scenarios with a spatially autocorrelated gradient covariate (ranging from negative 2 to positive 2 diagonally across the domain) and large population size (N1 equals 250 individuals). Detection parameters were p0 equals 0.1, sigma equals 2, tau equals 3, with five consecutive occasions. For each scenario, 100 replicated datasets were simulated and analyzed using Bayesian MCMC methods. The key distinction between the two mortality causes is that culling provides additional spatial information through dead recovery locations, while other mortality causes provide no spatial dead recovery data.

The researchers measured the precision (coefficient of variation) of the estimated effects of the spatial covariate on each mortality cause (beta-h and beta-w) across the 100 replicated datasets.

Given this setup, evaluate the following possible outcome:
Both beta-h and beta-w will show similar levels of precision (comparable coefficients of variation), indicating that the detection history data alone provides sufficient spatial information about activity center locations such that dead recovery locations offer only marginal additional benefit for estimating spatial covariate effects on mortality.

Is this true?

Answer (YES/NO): NO